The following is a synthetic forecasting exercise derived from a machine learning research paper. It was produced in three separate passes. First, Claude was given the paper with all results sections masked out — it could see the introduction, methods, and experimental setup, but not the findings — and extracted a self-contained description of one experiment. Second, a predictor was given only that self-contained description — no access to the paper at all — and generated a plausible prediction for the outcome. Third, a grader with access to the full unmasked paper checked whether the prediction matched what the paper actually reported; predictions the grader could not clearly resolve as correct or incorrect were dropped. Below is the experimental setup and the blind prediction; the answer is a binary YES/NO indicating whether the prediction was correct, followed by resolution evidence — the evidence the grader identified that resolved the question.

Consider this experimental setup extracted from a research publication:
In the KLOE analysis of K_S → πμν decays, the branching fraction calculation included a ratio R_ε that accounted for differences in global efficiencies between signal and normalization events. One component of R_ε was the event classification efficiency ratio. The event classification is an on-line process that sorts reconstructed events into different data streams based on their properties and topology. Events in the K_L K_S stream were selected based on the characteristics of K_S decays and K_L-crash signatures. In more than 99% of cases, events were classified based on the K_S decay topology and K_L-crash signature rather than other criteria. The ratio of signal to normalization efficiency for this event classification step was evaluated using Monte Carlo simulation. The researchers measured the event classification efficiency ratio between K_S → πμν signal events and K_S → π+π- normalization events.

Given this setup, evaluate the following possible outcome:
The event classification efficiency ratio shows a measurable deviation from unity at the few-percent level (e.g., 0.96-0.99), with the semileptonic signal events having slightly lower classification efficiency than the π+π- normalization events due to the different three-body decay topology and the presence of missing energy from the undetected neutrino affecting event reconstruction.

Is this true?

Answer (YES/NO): NO